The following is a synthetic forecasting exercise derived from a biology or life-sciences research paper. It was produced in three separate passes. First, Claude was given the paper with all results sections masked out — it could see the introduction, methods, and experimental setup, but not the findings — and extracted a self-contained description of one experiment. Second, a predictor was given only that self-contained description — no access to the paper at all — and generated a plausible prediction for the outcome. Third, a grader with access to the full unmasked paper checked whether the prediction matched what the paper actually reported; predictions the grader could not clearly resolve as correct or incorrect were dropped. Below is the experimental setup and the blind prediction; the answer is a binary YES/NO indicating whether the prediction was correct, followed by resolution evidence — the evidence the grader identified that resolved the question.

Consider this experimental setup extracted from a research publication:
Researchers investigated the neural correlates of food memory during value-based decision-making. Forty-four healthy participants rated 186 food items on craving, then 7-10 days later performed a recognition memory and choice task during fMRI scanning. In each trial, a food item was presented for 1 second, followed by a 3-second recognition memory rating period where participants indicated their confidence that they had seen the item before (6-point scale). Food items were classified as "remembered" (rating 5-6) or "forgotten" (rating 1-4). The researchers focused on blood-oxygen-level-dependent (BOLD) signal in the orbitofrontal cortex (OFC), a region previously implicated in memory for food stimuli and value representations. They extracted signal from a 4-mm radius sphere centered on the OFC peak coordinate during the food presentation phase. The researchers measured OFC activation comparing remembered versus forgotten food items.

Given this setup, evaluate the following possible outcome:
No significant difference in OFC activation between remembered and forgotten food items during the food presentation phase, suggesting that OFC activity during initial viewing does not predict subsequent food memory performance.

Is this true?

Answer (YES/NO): NO